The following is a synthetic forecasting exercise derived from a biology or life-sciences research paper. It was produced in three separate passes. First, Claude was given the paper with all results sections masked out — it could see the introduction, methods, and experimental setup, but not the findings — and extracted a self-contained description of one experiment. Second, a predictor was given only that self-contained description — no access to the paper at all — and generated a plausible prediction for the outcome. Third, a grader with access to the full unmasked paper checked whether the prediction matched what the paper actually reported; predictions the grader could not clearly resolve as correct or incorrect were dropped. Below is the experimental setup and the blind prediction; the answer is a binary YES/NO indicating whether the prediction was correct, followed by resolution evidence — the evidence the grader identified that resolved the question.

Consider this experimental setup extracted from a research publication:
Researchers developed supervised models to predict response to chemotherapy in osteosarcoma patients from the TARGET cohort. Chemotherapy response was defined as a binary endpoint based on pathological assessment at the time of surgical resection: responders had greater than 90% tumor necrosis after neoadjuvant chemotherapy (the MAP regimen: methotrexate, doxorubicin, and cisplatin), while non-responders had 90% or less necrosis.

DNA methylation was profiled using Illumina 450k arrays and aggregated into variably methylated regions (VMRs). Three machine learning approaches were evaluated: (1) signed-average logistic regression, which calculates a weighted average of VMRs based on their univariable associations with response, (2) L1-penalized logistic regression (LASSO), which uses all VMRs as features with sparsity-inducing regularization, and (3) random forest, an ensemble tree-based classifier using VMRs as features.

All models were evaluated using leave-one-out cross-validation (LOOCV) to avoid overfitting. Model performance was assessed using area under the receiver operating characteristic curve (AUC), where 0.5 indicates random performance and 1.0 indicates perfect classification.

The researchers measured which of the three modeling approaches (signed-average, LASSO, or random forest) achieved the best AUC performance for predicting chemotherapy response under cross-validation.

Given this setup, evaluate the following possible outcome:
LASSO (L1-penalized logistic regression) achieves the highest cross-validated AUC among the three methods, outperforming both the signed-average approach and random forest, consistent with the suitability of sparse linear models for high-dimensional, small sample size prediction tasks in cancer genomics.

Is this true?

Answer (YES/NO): YES